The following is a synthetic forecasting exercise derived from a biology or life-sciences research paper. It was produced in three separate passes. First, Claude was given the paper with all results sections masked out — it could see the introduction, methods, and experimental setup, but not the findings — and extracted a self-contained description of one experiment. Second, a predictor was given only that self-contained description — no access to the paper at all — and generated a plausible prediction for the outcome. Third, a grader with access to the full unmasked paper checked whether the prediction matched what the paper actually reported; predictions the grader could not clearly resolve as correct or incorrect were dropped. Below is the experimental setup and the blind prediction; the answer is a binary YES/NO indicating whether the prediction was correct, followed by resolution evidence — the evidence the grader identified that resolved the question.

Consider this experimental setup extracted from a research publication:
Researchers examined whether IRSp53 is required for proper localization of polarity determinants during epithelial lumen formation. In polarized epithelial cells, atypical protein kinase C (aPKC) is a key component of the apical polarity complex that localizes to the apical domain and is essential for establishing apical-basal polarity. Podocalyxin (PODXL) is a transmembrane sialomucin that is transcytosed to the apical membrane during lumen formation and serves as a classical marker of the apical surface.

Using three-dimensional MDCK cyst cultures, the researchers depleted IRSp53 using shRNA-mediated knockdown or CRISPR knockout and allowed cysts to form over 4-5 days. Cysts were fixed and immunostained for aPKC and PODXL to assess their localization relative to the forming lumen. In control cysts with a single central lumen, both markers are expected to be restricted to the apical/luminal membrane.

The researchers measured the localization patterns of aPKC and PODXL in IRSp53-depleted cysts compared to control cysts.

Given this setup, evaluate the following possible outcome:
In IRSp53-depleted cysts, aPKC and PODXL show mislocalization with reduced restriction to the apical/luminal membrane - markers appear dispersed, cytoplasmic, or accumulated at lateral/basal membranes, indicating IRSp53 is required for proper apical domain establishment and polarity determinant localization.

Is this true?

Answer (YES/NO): NO